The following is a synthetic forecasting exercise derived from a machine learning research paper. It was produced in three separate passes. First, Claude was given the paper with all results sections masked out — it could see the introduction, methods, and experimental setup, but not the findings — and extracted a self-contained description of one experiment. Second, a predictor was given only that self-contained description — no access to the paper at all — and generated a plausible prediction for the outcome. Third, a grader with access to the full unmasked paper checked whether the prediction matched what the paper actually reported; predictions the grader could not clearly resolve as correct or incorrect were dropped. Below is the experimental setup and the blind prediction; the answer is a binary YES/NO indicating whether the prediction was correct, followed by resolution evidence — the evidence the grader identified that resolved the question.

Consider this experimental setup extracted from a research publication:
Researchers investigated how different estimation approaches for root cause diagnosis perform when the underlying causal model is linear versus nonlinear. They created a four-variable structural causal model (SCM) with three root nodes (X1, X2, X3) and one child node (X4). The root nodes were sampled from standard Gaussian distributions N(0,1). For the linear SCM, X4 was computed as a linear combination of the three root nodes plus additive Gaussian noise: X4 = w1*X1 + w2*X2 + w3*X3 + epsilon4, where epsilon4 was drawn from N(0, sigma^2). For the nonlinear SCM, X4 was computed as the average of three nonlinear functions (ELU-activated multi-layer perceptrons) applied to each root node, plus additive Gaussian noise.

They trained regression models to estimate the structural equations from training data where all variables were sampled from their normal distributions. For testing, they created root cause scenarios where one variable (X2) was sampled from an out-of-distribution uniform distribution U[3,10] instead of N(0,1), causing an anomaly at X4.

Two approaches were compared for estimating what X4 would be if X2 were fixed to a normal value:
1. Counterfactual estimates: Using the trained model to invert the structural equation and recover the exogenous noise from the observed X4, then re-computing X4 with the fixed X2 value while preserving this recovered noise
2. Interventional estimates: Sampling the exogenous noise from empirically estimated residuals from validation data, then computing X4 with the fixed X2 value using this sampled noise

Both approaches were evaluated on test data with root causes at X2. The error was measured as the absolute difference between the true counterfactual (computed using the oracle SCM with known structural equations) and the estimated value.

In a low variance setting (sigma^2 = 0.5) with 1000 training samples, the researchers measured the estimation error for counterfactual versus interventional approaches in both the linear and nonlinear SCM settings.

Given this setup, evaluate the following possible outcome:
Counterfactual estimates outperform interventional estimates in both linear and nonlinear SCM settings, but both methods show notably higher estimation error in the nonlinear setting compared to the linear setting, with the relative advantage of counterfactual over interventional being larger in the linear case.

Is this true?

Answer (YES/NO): NO